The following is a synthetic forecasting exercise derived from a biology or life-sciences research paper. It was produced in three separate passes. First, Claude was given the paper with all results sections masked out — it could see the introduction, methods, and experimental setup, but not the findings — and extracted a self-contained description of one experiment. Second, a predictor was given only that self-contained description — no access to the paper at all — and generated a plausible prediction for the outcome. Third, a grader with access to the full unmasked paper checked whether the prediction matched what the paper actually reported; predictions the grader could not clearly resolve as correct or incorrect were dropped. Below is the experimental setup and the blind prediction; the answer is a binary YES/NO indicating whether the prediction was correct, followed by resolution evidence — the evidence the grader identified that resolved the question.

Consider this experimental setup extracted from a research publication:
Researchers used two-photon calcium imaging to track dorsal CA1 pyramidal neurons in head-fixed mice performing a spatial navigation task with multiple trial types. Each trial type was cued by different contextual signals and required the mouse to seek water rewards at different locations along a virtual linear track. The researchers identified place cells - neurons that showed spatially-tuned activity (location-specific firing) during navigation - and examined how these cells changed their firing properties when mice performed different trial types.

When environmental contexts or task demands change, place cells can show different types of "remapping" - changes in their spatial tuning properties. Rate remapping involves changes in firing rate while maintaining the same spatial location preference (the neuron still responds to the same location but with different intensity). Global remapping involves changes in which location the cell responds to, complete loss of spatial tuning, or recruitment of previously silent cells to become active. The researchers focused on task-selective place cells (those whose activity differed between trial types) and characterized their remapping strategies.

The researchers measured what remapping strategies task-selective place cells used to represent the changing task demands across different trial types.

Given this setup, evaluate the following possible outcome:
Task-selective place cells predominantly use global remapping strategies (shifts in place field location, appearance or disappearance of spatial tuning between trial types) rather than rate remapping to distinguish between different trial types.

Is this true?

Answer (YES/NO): YES